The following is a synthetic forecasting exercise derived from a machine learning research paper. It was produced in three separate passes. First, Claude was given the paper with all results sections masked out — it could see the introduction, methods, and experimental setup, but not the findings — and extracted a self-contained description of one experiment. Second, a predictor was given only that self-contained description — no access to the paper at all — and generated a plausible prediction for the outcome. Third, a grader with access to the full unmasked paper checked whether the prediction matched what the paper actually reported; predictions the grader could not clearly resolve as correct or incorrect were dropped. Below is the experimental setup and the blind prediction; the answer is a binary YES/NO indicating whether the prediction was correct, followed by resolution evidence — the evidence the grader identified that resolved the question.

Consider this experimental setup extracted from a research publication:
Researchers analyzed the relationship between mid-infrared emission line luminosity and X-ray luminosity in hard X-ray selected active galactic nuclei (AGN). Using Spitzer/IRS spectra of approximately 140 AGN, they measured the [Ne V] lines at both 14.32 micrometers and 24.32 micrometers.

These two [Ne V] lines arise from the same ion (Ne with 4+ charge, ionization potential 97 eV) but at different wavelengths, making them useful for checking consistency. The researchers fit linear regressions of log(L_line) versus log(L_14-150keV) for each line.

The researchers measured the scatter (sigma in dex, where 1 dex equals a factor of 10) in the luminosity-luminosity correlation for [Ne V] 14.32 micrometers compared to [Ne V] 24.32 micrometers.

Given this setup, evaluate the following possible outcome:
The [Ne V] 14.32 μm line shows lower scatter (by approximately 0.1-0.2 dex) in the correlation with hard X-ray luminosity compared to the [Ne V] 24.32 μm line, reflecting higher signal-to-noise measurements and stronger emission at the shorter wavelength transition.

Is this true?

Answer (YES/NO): NO